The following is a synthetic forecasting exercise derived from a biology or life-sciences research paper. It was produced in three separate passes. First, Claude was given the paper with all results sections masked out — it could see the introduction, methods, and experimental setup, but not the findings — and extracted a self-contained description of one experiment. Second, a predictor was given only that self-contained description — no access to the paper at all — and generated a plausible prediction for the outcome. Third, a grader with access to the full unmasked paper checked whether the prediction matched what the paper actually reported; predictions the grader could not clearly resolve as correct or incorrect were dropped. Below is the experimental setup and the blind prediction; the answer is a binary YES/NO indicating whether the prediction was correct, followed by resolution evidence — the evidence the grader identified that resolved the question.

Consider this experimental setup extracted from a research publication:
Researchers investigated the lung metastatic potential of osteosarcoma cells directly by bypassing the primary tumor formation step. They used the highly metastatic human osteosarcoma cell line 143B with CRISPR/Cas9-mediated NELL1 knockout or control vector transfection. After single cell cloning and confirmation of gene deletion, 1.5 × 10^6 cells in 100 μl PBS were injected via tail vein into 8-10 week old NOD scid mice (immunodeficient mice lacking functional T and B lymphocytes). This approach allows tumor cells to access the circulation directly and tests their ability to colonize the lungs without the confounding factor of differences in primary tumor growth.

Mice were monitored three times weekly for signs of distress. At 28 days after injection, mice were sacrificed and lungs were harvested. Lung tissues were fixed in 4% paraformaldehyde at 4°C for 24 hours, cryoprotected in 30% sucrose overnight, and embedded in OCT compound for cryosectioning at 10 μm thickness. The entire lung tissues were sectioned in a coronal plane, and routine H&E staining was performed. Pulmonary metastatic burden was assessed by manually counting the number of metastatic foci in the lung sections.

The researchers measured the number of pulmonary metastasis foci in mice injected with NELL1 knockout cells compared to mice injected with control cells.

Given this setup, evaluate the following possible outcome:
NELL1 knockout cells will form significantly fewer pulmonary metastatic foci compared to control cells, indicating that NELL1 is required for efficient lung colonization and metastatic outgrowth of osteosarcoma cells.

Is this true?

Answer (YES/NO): YES